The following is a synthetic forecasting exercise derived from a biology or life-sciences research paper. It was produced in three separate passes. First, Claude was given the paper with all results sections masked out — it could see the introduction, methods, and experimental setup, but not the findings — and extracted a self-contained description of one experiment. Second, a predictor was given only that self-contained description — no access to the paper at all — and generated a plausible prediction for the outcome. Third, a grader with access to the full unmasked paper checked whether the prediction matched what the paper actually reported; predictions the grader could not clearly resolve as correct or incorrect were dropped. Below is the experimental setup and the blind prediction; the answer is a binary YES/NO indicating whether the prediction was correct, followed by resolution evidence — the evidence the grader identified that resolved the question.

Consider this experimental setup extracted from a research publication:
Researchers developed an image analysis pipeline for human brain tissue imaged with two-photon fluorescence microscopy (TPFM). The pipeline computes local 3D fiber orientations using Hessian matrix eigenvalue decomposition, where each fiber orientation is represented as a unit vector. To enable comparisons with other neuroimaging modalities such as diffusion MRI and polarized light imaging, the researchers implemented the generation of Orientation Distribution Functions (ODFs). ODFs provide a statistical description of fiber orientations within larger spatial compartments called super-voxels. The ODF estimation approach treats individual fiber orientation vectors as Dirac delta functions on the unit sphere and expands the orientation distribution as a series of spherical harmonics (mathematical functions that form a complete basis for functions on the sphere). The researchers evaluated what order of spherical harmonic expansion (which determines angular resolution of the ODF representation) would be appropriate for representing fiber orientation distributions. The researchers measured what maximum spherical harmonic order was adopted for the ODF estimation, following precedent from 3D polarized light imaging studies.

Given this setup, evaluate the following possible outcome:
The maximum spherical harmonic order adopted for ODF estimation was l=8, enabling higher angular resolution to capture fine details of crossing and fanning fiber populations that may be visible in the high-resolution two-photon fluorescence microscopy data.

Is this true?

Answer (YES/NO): NO